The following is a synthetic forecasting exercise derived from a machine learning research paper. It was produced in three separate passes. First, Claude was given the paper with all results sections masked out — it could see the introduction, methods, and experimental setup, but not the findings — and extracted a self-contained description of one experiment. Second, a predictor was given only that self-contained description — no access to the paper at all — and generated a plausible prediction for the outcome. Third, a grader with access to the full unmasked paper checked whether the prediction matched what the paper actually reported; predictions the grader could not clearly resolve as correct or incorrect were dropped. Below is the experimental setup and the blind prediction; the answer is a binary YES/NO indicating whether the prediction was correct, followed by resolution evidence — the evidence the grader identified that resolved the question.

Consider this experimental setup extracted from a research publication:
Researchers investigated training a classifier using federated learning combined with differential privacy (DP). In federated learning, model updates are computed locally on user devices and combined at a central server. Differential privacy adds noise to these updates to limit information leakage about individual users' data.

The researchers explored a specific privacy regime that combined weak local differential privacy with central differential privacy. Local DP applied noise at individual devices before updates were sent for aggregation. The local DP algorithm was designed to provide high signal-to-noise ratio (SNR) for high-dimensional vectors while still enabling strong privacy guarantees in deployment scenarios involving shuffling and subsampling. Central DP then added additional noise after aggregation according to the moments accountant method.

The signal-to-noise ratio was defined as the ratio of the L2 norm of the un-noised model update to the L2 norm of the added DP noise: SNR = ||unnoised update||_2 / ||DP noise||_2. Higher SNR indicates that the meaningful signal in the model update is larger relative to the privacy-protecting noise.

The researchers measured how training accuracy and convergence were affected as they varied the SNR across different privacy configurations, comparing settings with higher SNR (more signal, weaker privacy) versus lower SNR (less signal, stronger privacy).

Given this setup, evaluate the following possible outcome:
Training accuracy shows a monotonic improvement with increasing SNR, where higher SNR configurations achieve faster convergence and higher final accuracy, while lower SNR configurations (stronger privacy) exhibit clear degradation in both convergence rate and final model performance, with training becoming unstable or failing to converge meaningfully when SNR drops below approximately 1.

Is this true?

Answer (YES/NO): NO